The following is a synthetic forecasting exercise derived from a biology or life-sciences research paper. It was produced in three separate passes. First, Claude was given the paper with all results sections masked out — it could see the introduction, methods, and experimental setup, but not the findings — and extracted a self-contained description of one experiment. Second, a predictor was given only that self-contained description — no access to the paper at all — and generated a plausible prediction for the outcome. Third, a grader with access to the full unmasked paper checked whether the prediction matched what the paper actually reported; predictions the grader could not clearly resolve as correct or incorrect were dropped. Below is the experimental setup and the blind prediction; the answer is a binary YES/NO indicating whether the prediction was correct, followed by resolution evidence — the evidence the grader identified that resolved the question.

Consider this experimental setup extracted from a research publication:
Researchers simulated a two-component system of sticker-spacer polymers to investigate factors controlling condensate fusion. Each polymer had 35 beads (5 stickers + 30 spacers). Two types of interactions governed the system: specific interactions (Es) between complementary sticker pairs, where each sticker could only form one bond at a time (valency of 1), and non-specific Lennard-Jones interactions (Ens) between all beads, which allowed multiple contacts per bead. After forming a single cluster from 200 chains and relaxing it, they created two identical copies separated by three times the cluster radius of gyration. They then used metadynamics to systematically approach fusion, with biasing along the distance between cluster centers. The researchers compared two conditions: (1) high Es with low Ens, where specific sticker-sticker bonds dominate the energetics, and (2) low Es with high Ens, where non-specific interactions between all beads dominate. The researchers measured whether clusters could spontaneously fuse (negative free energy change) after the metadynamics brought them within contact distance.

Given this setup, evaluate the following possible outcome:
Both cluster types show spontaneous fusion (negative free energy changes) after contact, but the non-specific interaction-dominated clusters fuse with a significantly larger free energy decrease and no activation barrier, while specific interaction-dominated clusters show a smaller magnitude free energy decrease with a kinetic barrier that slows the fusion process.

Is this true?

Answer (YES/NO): NO